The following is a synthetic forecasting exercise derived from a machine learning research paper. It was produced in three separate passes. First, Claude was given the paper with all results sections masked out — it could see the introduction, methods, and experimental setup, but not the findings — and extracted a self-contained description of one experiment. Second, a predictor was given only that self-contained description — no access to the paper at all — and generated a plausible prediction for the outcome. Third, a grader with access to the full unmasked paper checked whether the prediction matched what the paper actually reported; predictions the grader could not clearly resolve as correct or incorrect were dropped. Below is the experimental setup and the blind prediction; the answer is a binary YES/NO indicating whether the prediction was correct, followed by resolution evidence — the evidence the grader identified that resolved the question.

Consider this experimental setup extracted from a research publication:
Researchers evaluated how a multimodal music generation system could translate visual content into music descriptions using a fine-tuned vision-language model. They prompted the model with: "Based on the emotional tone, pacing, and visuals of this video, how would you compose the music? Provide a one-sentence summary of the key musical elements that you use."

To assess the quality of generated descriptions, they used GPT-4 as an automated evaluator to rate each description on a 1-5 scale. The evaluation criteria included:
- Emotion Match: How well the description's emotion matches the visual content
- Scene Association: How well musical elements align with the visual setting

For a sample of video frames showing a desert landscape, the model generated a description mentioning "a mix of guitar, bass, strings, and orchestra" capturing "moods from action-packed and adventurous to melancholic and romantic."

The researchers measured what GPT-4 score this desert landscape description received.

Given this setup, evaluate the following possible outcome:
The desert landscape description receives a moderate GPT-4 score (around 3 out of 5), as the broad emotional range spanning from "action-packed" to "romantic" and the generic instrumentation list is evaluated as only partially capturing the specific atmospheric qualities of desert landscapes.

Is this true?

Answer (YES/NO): NO